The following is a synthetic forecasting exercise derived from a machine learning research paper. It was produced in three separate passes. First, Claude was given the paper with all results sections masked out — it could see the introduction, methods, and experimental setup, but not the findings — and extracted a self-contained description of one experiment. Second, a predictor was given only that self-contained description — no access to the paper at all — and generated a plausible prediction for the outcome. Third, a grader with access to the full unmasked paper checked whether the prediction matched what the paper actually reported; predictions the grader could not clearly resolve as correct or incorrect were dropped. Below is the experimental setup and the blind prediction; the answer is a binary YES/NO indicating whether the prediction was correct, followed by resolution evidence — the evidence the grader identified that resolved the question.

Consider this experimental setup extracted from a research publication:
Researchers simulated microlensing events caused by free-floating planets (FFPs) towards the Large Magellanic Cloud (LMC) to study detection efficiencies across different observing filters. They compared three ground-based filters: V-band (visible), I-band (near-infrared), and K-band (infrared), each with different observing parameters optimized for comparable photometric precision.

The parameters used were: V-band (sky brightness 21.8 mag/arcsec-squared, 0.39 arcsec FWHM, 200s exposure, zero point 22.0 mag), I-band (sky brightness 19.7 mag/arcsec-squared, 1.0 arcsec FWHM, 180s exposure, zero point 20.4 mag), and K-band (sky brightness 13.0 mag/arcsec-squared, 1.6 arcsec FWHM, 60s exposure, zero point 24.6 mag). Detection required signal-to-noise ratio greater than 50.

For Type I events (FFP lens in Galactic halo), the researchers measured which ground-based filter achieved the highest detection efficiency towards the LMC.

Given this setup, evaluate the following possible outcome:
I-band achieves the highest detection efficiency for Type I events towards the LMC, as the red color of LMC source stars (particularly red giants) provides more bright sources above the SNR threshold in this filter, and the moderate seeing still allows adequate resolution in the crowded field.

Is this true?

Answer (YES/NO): NO